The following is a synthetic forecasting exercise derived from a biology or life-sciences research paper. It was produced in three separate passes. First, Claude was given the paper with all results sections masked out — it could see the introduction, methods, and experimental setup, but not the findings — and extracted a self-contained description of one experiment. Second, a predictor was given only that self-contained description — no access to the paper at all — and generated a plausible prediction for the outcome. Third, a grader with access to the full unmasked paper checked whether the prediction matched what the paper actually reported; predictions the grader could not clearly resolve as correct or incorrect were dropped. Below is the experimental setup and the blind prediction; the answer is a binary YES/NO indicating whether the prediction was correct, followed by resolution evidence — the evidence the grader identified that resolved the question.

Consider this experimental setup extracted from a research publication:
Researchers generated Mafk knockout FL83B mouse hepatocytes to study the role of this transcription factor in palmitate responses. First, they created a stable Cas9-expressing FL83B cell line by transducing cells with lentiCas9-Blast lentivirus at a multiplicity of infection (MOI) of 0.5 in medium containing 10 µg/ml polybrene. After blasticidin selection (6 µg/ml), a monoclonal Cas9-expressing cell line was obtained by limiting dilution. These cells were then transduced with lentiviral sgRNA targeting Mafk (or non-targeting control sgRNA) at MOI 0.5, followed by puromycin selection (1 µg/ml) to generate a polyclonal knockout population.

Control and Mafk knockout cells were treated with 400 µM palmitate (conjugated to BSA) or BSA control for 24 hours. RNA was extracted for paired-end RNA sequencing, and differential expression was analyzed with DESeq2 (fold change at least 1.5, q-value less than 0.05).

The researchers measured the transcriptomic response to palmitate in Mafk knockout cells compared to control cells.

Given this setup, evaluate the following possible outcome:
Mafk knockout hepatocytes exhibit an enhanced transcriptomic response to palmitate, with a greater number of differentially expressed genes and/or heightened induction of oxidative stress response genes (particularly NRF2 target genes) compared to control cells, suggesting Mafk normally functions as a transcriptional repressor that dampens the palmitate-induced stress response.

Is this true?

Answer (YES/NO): NO